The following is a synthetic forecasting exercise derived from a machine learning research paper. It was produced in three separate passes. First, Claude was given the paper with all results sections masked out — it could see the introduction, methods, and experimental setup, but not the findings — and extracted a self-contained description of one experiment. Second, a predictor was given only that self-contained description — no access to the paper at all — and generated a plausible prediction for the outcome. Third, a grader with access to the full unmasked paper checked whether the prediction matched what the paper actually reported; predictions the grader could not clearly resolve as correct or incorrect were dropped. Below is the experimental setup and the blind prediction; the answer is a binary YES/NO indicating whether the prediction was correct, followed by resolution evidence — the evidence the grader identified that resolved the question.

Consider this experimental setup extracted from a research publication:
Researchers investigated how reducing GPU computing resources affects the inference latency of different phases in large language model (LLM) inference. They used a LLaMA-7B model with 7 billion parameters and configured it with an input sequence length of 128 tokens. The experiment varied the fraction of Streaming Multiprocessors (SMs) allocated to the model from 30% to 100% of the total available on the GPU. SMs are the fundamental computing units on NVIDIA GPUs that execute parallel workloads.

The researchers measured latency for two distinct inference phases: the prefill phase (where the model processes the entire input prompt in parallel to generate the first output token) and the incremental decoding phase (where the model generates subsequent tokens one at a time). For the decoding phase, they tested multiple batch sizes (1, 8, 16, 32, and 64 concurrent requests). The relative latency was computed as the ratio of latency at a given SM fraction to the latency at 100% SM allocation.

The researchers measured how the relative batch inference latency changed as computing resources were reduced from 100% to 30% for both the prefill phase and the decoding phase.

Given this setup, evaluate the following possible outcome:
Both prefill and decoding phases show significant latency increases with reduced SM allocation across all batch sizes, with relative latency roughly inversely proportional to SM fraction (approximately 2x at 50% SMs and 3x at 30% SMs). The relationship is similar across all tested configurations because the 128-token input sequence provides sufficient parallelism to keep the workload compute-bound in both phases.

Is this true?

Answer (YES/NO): NO